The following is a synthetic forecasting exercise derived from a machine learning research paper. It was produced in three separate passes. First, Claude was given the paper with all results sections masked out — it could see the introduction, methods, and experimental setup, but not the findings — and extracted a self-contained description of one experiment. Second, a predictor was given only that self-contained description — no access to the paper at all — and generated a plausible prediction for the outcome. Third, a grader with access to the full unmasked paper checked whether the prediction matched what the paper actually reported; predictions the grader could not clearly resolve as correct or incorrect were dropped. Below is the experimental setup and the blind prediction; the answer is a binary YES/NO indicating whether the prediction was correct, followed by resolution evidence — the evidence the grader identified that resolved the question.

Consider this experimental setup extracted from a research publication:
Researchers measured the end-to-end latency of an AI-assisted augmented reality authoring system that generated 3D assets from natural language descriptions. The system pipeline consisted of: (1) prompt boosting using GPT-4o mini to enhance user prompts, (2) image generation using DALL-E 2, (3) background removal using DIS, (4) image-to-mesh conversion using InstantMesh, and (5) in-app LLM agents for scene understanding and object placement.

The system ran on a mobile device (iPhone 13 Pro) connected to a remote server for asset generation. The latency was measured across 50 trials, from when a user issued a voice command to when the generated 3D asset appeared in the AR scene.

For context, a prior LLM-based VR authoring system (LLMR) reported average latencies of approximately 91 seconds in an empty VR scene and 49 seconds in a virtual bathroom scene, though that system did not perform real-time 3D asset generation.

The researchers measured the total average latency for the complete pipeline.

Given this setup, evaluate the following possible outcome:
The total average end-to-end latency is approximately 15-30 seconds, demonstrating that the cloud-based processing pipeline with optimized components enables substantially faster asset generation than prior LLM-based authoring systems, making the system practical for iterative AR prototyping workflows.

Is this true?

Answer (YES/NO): NO